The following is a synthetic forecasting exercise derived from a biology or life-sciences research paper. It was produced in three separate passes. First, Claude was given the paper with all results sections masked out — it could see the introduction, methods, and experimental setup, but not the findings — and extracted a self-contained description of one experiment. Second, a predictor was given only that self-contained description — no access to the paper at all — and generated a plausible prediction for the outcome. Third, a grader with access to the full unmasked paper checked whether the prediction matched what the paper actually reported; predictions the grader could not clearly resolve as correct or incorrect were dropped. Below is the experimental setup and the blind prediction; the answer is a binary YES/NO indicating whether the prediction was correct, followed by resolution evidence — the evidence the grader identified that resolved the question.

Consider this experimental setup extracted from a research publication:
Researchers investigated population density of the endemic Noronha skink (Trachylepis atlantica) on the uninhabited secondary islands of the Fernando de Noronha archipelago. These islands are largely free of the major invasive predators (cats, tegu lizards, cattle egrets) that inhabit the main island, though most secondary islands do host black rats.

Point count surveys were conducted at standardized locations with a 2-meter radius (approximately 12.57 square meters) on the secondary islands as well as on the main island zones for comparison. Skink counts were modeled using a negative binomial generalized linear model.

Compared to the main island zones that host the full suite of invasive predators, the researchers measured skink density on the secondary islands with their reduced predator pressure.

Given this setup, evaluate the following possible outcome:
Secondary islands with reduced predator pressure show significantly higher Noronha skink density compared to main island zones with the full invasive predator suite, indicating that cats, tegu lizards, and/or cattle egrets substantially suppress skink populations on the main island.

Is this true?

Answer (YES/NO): YES